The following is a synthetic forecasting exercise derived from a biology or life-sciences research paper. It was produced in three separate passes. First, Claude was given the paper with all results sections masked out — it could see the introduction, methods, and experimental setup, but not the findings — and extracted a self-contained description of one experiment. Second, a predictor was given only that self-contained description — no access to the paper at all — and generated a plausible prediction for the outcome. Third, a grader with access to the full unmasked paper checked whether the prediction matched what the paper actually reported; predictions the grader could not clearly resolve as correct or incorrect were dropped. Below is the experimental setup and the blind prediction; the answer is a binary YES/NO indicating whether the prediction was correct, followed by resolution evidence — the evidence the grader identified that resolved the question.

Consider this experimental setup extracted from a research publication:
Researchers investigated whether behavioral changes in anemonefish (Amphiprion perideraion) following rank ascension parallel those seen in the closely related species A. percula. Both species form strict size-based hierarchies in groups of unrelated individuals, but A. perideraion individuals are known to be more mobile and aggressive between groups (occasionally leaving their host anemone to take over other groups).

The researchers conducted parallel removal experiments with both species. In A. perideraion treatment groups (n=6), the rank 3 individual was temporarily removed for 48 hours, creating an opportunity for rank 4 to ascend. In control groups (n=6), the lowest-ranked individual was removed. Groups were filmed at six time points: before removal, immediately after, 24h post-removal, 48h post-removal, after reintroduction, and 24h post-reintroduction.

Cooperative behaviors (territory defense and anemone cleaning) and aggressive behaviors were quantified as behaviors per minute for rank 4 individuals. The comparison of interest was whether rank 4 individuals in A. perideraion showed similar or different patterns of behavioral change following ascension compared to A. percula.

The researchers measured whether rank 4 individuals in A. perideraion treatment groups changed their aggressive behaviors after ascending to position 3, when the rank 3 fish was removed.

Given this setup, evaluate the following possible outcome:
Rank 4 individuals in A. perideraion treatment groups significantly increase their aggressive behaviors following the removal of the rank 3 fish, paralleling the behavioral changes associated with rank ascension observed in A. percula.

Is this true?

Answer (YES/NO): NO